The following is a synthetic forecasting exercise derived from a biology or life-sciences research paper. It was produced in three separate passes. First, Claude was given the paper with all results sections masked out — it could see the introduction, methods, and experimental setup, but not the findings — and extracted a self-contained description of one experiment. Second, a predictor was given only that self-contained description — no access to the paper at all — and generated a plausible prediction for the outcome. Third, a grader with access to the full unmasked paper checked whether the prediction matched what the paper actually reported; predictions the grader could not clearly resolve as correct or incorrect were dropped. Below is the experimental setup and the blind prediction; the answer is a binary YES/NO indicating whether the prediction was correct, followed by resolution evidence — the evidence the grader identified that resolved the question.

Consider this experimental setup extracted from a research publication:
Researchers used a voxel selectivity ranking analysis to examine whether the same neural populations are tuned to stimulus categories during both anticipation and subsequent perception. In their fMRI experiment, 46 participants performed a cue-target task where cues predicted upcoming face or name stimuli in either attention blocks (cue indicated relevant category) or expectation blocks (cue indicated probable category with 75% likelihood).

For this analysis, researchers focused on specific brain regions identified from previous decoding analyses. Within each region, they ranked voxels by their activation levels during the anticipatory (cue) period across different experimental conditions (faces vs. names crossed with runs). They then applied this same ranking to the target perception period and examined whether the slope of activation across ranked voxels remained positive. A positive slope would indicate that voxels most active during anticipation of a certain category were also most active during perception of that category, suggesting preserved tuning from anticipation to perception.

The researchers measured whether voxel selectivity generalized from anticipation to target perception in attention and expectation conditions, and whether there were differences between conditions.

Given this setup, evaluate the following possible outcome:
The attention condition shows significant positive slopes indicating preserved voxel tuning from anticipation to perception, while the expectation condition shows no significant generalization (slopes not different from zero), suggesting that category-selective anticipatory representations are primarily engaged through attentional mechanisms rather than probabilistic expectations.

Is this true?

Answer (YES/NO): NO